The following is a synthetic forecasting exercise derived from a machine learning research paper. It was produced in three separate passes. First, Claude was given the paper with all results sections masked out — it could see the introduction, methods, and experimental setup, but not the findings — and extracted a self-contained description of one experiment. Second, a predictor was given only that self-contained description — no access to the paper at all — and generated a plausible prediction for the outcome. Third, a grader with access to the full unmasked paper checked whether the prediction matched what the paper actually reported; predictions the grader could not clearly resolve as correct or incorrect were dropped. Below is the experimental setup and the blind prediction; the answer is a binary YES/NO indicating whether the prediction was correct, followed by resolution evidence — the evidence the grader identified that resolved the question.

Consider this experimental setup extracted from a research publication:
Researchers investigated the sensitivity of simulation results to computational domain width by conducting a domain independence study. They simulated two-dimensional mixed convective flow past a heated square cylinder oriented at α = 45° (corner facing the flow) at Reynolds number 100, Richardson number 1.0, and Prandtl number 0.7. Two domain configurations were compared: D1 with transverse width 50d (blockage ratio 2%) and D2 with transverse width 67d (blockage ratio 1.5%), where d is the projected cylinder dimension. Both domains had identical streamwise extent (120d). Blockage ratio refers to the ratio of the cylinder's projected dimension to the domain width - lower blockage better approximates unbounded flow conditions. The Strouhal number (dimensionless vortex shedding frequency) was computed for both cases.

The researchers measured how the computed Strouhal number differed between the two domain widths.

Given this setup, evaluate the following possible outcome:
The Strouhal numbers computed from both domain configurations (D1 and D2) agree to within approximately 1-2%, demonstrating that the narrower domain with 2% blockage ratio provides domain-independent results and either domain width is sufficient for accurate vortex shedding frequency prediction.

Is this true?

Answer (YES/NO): NO